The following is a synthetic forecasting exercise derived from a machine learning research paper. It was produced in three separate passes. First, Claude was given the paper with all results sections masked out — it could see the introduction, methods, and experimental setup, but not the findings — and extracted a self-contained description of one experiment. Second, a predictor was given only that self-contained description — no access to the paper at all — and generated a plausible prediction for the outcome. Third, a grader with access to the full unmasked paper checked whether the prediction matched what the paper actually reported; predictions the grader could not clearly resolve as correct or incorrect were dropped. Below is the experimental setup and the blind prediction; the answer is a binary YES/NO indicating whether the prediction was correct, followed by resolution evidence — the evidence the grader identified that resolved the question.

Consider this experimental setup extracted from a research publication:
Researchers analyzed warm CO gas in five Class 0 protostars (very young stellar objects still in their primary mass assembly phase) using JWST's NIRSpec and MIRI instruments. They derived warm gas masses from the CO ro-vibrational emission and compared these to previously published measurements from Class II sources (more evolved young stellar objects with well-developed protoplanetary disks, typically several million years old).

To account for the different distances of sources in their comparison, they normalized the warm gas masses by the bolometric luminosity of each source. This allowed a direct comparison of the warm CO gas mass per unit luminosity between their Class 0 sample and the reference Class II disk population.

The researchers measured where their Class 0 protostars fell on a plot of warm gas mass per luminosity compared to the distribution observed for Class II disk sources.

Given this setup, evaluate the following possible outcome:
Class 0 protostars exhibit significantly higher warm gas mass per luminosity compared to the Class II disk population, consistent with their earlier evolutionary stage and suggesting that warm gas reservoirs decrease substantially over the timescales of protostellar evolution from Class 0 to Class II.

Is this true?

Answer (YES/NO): NO